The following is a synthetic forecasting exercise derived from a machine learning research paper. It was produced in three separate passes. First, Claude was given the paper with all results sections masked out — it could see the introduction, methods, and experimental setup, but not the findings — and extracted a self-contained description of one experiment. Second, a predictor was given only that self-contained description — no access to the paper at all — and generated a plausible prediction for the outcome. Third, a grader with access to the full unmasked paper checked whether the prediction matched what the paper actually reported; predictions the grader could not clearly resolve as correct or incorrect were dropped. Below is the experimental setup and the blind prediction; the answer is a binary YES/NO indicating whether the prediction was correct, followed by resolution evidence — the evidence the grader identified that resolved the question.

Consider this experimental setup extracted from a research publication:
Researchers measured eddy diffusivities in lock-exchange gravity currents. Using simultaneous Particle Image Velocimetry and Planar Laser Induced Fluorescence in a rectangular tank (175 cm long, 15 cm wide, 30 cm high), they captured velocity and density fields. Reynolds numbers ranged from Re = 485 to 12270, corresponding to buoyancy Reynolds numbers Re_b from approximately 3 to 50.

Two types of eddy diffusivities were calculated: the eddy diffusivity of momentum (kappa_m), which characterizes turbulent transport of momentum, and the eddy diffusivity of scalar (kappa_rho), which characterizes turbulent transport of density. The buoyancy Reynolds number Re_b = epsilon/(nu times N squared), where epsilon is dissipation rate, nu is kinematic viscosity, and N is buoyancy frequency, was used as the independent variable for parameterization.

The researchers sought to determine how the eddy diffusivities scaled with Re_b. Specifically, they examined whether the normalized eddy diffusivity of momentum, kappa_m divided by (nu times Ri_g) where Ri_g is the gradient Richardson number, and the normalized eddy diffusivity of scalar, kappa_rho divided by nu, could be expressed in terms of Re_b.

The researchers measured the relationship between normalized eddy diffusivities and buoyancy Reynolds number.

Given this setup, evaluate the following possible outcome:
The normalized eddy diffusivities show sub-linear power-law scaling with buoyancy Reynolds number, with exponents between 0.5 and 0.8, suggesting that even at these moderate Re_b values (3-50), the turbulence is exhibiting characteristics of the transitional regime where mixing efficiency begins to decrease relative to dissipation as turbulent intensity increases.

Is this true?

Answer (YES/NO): NO